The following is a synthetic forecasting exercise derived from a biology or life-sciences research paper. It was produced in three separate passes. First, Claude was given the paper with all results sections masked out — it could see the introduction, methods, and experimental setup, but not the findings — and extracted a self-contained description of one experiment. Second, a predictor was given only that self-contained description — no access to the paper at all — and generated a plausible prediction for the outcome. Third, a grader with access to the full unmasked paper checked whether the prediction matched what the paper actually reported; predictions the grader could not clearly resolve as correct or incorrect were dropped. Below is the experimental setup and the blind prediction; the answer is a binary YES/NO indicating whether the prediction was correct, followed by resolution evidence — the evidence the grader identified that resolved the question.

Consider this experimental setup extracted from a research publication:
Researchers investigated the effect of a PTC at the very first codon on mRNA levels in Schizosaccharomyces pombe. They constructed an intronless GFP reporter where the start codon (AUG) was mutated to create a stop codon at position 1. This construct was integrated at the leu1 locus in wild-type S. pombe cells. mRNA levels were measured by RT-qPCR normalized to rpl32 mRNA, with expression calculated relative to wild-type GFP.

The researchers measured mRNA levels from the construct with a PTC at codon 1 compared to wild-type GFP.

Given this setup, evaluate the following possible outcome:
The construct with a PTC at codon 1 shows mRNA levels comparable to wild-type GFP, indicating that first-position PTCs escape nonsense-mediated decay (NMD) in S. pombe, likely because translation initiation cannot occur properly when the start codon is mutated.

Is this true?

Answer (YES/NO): NO